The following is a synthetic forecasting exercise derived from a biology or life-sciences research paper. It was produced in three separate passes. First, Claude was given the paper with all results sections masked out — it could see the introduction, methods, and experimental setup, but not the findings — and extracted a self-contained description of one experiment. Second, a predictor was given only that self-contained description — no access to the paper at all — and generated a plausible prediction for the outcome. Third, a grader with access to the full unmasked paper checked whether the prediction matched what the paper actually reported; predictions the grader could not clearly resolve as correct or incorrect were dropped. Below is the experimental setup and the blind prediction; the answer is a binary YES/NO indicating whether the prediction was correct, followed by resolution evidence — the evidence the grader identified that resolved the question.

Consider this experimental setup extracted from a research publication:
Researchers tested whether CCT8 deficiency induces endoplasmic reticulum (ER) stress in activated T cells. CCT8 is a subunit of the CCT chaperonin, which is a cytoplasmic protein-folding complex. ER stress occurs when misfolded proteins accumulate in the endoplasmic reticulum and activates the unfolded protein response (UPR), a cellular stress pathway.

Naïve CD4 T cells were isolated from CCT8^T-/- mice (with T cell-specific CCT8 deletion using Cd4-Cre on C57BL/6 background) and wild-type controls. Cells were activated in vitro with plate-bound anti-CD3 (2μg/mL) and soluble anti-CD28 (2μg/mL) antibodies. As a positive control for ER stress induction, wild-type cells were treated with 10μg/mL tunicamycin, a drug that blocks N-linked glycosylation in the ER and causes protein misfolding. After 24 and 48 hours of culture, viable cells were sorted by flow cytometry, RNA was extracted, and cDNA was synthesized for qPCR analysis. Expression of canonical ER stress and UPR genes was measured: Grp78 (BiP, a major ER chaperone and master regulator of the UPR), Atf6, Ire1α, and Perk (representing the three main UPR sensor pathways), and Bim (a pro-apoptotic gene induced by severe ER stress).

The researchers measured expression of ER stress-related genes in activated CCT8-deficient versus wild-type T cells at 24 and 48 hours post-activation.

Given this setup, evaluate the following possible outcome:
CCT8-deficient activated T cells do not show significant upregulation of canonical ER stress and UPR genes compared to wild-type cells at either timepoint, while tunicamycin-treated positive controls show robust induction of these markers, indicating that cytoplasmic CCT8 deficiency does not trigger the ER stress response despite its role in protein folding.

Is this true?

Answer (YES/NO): NO